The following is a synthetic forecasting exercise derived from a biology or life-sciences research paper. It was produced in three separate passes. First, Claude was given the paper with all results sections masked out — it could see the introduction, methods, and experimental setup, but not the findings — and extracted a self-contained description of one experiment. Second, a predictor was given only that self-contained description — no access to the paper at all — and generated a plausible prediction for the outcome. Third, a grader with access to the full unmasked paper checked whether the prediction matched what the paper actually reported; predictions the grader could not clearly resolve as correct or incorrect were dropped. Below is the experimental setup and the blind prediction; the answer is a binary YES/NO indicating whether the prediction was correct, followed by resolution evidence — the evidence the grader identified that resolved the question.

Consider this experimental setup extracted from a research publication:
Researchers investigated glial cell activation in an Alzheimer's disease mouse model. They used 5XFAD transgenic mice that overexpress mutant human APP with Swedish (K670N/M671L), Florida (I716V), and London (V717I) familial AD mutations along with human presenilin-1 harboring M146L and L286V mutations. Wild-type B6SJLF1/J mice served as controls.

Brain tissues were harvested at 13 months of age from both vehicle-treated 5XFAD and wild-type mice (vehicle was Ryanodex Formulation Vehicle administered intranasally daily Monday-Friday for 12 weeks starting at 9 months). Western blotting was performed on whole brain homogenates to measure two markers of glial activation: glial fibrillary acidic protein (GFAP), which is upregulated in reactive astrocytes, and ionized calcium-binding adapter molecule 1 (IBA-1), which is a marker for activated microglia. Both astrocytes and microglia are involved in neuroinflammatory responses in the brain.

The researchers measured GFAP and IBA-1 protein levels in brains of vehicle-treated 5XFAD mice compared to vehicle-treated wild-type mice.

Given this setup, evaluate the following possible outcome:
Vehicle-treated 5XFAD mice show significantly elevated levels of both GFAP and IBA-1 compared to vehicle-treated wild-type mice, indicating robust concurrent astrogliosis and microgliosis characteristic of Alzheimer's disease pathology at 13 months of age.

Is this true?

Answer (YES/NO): YES